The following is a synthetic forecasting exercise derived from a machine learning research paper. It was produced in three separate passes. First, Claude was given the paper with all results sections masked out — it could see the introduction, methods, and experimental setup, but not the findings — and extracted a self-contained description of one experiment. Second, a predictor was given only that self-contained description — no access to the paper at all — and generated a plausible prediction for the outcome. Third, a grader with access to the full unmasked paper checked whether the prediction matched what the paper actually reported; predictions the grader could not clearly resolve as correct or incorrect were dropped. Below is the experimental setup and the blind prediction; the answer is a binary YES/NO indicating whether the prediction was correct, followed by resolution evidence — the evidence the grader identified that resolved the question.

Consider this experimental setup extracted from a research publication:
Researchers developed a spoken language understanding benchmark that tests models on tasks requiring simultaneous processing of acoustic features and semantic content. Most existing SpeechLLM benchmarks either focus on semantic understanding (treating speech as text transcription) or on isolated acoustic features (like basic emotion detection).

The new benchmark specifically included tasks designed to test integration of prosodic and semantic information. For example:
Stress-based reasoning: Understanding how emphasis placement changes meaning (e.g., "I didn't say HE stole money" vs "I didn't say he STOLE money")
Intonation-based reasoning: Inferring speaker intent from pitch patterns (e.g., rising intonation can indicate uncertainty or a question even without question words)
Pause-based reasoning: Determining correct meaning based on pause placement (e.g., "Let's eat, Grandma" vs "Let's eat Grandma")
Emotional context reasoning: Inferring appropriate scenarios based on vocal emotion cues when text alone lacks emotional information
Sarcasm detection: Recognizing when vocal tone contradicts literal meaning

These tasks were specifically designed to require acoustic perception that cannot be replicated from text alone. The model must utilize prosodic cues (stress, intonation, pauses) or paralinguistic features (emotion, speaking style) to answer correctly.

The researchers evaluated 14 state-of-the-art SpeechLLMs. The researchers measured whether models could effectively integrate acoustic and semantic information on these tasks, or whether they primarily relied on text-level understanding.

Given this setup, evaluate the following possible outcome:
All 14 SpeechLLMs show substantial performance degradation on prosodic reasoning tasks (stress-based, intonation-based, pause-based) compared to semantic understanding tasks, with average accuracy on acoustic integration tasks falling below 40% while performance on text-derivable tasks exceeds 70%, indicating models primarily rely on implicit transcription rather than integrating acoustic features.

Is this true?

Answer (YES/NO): NO